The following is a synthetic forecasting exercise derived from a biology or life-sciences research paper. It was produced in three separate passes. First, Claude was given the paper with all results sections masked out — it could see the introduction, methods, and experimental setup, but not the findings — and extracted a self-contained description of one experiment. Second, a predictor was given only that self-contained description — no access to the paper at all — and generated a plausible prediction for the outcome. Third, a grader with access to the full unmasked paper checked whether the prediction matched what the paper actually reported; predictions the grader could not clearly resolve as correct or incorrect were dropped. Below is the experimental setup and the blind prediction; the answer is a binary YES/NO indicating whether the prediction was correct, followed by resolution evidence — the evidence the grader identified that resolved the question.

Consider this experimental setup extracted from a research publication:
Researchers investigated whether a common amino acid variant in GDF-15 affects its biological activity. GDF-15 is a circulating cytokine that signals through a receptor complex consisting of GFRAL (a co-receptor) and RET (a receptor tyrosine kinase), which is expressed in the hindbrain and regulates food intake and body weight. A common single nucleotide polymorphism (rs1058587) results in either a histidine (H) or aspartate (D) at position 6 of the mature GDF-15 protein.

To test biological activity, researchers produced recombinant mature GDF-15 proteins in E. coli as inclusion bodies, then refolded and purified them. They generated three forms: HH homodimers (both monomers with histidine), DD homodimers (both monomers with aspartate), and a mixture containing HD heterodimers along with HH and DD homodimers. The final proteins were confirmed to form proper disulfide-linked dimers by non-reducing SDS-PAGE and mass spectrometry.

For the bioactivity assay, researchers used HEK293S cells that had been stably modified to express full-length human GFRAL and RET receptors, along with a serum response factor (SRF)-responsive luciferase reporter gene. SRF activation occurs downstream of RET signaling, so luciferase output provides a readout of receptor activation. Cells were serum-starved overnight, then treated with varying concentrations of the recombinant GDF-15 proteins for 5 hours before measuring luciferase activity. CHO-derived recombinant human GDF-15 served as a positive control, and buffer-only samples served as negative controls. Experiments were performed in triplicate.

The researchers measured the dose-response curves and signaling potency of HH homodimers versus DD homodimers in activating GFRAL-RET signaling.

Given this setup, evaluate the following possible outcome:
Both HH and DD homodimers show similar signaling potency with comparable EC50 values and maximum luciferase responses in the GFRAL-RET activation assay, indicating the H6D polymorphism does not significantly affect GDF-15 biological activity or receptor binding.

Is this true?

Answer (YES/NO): YES